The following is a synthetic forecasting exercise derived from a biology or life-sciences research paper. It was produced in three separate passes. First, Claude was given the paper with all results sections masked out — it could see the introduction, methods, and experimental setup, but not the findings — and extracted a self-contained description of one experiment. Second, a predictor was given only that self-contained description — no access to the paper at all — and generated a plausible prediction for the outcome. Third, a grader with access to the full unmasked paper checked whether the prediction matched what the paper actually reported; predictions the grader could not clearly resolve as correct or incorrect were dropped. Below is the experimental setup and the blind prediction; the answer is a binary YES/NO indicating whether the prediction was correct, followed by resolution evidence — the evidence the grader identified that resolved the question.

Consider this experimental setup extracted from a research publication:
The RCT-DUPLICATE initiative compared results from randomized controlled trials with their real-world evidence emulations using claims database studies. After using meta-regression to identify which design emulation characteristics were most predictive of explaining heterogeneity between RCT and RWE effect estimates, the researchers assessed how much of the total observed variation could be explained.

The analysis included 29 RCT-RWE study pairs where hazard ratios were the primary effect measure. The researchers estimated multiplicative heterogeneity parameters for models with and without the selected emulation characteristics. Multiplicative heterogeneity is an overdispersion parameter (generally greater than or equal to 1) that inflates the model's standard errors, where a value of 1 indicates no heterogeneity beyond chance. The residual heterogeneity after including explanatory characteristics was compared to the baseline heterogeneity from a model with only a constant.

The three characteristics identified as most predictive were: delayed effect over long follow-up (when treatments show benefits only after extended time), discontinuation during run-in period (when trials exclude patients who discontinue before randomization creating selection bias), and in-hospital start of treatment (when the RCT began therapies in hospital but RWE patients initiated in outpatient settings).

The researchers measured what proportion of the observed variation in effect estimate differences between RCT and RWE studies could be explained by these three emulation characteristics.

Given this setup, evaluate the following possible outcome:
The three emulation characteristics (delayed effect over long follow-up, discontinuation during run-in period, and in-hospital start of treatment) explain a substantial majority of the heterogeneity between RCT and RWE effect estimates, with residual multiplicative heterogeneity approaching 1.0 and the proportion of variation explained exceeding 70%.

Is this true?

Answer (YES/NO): YES